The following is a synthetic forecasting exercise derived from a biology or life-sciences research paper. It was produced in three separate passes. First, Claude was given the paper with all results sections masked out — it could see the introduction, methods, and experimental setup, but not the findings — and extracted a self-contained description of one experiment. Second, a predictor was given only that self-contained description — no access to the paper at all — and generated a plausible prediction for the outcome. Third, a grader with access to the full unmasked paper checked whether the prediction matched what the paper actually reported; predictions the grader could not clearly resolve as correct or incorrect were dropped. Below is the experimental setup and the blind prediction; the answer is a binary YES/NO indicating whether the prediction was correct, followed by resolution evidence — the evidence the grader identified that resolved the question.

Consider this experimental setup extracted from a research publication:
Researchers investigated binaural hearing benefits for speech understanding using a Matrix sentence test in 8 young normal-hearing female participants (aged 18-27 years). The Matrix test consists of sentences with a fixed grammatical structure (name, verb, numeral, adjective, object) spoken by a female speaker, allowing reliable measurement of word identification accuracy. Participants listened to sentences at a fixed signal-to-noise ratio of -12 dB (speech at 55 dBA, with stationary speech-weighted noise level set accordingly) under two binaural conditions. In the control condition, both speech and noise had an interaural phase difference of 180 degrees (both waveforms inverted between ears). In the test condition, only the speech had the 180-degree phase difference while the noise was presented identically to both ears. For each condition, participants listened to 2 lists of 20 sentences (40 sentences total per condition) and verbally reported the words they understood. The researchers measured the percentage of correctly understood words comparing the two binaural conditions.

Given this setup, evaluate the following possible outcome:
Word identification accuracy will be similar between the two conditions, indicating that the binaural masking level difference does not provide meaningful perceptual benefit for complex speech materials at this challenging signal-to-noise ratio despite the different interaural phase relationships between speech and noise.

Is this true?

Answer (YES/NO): NO